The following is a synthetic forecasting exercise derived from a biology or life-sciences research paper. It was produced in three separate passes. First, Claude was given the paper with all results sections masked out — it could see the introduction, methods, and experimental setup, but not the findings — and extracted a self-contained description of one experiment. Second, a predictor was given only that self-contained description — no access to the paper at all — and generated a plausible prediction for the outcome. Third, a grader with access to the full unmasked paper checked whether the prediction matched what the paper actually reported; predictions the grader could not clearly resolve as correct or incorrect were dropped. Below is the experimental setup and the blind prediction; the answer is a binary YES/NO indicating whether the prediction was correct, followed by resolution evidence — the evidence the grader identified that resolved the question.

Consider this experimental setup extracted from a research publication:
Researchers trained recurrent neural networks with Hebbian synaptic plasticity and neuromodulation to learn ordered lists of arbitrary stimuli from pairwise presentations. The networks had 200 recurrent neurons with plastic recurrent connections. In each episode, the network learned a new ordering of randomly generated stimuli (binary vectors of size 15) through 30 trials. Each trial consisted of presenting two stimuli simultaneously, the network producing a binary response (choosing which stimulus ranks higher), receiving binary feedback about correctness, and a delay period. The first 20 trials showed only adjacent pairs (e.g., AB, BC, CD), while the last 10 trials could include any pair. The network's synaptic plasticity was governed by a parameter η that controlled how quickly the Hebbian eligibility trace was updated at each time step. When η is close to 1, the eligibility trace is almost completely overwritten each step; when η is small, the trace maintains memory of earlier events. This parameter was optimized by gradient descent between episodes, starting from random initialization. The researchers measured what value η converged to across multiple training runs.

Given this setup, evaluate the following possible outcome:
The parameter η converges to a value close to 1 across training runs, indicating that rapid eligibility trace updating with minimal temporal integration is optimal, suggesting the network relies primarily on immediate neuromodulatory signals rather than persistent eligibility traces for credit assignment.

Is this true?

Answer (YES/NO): YES